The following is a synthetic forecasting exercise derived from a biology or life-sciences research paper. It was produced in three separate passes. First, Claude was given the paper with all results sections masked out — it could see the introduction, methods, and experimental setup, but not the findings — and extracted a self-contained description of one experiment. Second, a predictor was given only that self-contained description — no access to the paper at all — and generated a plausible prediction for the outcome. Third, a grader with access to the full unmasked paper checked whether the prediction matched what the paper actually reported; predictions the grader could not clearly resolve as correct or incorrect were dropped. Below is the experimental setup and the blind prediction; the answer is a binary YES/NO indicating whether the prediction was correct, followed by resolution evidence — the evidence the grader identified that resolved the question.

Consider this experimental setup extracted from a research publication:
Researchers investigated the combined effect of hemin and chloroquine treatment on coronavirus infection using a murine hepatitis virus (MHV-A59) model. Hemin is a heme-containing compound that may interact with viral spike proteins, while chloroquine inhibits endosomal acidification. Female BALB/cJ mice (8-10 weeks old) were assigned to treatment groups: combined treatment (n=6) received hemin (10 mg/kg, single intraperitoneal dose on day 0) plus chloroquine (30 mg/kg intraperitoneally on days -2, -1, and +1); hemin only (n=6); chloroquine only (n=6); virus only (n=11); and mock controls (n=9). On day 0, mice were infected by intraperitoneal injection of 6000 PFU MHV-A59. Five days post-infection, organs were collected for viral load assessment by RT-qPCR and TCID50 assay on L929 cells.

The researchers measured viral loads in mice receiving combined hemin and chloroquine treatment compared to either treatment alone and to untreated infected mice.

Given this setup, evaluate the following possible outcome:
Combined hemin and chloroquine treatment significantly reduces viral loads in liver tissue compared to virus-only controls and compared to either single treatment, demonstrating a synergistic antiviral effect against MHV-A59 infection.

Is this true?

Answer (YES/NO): NO